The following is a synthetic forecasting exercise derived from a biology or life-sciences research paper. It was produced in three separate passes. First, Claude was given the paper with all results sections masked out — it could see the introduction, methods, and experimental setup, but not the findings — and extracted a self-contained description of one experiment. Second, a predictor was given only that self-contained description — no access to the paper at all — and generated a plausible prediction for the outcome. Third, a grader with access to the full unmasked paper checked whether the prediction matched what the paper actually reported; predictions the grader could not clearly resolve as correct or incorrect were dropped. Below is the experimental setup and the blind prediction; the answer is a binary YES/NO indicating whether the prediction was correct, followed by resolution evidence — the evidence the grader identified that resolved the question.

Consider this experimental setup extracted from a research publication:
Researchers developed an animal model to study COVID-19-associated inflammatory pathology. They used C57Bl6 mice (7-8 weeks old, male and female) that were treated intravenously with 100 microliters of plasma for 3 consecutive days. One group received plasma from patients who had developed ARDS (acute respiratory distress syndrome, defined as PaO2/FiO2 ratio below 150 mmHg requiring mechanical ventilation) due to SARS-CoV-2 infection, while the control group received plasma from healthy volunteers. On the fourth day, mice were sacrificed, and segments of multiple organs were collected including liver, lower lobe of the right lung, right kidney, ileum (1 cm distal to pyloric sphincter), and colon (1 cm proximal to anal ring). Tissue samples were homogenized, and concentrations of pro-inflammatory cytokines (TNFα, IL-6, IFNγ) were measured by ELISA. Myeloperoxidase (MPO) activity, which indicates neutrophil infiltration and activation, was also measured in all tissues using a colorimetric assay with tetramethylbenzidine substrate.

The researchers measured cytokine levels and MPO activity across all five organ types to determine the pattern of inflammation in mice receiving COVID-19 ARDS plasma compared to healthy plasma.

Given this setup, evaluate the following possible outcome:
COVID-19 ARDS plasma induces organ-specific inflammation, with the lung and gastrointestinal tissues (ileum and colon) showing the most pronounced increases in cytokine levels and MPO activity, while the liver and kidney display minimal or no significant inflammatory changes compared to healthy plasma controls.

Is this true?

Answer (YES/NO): YES